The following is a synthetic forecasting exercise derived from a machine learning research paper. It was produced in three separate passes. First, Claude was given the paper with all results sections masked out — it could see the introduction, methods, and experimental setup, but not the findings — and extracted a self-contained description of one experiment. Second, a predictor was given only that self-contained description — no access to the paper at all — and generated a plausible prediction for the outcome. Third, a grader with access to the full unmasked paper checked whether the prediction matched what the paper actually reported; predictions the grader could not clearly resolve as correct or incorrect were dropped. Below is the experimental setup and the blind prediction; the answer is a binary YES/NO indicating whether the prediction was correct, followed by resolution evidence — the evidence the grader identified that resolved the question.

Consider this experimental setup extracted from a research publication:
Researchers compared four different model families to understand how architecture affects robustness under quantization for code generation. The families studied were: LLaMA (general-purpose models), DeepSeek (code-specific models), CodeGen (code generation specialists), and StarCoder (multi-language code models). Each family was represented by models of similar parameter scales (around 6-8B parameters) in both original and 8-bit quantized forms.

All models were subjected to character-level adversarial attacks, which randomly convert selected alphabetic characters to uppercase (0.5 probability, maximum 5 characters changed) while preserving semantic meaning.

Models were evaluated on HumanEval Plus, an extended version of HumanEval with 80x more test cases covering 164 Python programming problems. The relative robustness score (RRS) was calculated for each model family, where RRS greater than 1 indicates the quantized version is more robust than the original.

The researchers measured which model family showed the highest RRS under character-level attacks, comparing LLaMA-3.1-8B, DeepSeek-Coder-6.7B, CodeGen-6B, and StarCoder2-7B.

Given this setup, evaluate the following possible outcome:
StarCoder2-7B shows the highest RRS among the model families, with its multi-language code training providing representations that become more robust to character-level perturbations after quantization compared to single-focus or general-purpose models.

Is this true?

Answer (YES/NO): NO